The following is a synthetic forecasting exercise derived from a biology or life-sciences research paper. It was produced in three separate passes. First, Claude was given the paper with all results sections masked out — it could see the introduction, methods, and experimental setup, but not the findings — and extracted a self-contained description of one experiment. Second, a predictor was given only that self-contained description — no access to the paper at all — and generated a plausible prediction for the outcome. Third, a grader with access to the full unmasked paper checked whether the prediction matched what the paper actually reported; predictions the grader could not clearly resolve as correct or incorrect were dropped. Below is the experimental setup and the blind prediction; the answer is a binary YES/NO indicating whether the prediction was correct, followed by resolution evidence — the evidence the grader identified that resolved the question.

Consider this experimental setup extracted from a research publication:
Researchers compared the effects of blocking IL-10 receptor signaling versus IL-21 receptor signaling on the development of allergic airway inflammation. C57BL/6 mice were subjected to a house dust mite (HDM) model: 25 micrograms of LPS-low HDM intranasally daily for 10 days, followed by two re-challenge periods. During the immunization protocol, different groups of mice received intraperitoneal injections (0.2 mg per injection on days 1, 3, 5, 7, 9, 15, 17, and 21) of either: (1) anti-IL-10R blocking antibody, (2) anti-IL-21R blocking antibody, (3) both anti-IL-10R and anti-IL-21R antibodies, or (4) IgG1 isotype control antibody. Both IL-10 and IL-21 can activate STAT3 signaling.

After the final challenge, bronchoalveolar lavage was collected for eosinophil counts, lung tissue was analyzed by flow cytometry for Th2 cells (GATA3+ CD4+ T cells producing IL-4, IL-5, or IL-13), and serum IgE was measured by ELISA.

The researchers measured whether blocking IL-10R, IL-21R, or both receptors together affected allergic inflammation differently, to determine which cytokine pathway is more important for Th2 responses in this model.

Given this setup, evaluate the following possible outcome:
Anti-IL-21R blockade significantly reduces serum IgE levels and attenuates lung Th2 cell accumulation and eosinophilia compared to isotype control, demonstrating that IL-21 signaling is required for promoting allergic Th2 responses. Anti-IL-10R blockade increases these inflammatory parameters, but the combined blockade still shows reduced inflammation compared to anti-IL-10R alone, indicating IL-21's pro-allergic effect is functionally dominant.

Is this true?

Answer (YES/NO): NO